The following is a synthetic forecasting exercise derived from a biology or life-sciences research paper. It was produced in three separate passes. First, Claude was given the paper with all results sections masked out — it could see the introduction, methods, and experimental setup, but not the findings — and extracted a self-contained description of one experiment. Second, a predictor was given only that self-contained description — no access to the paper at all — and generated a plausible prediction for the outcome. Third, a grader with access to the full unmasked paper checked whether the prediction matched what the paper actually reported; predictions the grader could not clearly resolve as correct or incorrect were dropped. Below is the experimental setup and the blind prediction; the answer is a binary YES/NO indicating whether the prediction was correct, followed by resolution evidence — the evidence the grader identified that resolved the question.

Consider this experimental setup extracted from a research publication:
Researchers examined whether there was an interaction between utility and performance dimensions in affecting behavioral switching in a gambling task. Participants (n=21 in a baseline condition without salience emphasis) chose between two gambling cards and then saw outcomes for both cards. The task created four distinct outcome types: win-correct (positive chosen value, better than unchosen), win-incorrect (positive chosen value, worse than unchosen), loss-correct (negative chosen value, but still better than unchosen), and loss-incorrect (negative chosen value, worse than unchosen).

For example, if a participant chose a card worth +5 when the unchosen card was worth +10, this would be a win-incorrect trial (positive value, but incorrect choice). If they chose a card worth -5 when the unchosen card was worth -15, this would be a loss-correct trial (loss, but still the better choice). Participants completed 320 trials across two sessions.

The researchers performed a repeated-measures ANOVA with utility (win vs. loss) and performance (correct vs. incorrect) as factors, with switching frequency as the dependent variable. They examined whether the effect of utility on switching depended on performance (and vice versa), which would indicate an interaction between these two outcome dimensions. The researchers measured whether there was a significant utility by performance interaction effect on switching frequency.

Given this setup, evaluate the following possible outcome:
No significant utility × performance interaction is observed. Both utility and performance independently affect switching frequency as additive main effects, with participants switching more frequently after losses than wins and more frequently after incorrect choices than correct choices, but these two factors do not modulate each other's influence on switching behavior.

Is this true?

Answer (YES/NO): NO